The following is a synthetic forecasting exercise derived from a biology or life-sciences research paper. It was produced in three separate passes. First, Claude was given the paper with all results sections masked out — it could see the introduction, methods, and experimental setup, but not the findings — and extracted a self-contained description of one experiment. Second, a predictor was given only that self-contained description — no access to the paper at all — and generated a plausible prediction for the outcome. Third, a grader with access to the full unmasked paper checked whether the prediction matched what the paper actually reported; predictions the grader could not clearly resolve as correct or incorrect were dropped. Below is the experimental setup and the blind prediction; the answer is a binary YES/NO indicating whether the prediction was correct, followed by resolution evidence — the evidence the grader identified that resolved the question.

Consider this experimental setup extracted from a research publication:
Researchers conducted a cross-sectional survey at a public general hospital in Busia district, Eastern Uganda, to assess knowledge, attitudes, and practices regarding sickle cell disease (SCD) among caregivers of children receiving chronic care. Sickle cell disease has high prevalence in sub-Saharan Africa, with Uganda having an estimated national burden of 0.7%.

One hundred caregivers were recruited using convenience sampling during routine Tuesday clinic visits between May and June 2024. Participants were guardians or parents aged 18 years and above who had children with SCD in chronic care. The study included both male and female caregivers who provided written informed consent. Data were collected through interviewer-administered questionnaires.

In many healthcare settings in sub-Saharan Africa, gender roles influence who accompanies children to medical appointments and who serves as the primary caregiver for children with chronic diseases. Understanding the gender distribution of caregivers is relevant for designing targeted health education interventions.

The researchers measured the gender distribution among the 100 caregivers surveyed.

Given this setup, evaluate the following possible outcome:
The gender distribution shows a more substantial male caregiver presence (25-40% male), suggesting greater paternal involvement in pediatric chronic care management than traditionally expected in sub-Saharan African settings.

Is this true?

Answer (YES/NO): NO